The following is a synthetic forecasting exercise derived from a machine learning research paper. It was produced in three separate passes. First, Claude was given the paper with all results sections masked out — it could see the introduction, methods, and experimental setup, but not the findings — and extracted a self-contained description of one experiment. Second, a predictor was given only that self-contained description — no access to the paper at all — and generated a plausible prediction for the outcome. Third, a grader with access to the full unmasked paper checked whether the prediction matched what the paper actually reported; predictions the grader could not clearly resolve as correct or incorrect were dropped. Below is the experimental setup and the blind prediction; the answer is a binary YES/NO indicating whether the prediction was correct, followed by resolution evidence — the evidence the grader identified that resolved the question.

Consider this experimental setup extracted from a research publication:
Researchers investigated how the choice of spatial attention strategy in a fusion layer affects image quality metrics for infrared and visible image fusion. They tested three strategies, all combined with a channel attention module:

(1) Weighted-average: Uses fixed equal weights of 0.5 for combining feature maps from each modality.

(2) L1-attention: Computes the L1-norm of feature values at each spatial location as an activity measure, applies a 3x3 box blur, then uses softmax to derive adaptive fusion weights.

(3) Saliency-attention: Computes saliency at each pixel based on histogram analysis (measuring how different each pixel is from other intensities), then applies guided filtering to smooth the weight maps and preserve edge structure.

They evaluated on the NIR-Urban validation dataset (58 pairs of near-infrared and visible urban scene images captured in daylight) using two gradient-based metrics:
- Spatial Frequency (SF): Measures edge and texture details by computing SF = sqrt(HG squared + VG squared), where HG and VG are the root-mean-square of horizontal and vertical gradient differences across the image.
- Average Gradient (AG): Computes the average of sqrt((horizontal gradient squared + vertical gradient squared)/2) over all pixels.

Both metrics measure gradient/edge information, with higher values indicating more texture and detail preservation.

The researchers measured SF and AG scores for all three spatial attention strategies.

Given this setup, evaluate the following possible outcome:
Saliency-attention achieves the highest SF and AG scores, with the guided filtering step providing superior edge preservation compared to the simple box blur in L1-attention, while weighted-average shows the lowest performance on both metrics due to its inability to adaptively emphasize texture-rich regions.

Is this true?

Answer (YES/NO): YES